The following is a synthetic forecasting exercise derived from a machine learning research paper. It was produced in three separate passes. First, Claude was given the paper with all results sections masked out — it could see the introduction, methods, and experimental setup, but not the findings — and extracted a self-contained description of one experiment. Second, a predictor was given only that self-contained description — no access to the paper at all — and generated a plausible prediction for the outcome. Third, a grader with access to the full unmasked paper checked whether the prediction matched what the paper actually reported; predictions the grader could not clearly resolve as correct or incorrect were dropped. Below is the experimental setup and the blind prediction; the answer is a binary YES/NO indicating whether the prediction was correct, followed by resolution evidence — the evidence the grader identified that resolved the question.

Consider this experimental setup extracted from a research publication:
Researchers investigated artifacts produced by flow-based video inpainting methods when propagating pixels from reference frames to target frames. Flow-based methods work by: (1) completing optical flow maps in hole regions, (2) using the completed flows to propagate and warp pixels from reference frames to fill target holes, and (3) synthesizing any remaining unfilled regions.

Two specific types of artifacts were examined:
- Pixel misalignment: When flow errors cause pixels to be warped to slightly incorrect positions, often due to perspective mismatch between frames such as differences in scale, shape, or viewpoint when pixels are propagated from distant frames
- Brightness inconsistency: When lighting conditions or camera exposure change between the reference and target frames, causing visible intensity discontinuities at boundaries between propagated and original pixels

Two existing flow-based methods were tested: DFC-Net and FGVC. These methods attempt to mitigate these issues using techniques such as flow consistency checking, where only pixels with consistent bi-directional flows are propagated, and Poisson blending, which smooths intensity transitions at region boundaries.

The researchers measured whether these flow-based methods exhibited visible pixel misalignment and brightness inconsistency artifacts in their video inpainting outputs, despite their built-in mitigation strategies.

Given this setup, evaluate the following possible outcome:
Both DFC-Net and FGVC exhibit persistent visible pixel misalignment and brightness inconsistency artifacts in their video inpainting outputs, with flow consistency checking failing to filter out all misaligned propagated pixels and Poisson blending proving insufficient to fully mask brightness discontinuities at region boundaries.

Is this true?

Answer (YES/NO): YES